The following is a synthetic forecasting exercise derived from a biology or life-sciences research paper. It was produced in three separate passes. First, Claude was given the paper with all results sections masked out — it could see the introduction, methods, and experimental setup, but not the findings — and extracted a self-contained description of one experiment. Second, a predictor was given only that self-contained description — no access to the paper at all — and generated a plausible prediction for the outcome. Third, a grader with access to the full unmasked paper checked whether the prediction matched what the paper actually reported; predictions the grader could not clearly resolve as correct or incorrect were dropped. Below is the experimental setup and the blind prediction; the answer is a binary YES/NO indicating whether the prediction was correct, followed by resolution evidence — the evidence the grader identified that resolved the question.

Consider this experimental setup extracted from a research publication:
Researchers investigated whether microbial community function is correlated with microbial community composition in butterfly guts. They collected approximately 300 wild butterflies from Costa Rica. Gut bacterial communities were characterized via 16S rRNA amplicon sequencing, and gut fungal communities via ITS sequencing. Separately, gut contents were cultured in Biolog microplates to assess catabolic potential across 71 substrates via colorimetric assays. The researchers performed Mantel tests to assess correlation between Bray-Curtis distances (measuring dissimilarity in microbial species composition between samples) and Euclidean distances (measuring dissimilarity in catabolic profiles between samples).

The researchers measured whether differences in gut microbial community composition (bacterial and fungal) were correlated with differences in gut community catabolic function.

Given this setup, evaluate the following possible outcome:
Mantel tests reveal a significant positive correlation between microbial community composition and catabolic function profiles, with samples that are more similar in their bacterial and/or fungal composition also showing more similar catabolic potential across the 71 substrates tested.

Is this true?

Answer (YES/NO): YES